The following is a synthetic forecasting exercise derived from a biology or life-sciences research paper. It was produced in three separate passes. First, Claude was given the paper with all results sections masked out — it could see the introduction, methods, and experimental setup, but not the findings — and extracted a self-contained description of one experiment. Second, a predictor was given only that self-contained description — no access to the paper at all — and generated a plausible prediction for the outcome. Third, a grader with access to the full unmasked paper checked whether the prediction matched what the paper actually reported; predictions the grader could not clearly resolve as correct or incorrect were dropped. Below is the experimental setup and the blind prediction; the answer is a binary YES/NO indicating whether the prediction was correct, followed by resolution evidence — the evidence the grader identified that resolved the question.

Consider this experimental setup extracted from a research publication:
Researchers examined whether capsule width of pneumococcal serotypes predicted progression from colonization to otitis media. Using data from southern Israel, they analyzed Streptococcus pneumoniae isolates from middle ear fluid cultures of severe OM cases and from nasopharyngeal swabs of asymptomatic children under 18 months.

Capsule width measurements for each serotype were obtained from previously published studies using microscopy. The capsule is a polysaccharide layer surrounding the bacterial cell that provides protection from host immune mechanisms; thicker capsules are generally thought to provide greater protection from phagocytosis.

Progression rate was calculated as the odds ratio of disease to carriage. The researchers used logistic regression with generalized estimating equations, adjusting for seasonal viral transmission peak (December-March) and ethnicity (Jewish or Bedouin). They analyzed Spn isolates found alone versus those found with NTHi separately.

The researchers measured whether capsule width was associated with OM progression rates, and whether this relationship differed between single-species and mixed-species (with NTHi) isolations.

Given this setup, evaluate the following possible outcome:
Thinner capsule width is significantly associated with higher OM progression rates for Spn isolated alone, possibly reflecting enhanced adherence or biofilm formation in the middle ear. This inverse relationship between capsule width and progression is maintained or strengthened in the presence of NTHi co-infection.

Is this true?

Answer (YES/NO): NO